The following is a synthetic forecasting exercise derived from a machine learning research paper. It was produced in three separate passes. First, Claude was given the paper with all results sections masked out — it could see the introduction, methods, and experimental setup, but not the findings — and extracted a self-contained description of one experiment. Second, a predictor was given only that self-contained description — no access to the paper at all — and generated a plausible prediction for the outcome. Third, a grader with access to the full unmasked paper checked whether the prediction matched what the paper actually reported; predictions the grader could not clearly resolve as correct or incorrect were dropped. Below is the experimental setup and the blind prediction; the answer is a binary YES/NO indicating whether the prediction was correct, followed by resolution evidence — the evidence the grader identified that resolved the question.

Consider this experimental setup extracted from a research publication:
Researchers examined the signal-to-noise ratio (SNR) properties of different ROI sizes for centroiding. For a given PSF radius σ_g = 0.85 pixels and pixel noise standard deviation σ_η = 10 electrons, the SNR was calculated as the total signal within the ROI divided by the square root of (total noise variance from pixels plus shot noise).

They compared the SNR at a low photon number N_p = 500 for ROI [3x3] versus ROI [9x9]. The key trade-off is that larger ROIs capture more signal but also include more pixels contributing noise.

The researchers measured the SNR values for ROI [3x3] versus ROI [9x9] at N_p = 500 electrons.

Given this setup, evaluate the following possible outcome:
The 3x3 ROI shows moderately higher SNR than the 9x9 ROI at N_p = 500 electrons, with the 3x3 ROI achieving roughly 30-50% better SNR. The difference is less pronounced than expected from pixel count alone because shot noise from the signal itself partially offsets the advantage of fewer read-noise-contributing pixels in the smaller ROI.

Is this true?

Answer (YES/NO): NO